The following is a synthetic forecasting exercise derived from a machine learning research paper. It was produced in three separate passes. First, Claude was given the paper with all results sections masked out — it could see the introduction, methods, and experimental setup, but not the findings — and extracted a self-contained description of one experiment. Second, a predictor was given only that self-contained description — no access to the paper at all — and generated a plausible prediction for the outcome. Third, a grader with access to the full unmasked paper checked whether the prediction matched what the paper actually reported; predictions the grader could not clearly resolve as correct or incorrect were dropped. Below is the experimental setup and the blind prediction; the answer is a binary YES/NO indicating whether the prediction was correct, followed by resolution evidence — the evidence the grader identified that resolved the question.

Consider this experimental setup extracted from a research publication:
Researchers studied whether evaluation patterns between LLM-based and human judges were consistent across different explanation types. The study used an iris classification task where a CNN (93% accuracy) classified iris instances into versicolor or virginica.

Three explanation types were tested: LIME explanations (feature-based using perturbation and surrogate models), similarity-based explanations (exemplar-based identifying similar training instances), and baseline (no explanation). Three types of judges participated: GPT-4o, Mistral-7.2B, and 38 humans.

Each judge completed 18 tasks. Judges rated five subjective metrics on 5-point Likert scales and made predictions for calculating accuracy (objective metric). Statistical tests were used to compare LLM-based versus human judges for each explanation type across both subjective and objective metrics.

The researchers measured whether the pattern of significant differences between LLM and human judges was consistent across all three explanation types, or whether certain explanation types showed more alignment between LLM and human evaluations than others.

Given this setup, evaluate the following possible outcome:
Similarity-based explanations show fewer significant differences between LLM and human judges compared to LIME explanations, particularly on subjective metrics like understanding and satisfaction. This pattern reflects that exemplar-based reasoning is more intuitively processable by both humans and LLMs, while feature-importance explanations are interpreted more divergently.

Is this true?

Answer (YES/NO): NO